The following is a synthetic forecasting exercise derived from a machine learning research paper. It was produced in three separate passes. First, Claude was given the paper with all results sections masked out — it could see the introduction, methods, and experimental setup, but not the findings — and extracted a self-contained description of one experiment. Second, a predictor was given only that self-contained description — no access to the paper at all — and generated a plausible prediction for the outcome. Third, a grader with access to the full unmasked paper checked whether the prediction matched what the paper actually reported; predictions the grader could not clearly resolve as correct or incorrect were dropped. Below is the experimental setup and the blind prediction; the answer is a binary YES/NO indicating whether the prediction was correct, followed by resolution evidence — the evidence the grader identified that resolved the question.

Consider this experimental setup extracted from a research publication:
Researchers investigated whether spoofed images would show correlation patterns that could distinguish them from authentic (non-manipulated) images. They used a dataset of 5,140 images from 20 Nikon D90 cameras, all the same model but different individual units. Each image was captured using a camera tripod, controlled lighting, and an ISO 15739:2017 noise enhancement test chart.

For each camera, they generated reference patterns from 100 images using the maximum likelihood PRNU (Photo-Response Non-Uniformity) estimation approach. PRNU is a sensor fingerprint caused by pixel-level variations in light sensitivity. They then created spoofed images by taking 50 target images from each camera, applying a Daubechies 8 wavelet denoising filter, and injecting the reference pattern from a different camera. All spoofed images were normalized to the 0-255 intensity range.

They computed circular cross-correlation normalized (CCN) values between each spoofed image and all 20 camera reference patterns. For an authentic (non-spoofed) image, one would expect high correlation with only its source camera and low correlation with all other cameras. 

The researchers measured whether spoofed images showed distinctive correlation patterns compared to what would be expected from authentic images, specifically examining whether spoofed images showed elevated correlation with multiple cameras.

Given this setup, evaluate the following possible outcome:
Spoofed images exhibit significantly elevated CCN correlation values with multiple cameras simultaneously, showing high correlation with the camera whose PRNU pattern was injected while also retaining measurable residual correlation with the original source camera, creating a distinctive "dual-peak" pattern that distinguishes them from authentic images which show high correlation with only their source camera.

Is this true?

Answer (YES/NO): YES